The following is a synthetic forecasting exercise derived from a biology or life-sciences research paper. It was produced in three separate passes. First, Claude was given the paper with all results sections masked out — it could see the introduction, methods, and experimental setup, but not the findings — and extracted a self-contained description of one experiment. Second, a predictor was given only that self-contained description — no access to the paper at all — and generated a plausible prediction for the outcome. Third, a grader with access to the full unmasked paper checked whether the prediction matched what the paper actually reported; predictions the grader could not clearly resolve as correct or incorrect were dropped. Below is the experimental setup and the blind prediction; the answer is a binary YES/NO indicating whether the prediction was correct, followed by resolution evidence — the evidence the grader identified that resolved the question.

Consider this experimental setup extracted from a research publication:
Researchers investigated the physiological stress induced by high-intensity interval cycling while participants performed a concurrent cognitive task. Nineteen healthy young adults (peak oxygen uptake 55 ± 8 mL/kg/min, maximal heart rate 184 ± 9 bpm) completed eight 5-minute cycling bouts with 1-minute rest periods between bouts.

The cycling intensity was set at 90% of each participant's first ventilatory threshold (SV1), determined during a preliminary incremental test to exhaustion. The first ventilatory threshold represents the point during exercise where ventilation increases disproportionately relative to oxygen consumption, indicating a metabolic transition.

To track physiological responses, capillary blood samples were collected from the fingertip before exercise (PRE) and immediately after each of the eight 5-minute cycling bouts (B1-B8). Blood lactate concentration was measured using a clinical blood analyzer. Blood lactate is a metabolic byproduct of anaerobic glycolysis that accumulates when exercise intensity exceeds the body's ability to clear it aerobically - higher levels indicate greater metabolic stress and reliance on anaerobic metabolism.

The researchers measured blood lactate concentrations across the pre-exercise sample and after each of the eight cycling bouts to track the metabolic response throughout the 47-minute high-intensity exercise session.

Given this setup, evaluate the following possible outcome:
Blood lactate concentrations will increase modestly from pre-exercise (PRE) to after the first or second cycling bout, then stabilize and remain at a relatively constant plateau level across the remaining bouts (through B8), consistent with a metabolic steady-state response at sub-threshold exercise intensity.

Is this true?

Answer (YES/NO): NO